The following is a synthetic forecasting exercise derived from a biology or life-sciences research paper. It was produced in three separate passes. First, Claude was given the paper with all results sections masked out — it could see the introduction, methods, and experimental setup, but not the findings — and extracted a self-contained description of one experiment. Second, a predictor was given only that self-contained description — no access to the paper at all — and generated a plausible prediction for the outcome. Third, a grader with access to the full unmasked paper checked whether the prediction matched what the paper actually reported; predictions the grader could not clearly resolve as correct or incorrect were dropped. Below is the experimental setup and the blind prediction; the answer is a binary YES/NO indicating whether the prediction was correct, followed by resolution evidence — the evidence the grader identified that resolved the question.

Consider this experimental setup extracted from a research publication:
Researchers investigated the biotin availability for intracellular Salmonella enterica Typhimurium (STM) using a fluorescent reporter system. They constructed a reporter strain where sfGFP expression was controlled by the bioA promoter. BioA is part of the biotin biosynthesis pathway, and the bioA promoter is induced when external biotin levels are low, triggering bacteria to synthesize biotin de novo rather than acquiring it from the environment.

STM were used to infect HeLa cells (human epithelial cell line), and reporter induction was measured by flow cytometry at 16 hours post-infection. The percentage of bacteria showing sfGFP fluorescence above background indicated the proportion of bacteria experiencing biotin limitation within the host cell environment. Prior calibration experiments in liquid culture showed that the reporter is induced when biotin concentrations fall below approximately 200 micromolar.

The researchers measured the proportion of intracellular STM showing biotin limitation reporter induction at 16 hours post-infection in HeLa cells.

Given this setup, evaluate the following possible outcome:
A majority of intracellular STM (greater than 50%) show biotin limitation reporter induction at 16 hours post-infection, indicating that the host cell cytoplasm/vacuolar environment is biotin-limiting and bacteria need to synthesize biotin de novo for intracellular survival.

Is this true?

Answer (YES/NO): YES